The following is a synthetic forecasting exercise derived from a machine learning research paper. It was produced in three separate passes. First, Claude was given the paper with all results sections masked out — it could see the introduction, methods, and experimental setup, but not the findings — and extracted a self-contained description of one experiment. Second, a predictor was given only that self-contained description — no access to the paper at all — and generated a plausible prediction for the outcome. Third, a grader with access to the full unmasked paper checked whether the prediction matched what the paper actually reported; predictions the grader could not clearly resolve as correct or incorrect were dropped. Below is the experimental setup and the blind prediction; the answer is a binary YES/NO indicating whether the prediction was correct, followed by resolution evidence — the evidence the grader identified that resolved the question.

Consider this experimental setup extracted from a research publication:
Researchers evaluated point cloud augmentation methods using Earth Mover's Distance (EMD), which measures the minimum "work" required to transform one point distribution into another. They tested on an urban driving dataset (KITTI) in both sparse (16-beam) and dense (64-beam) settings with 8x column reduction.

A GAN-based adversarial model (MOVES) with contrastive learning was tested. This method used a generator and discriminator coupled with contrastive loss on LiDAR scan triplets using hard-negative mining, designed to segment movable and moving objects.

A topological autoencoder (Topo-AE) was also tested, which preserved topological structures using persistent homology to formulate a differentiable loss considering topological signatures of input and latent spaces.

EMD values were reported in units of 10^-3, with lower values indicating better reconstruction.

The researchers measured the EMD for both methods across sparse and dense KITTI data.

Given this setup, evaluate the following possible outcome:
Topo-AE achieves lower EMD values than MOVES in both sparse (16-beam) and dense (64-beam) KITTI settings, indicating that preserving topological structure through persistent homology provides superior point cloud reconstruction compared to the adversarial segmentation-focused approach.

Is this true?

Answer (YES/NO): NO